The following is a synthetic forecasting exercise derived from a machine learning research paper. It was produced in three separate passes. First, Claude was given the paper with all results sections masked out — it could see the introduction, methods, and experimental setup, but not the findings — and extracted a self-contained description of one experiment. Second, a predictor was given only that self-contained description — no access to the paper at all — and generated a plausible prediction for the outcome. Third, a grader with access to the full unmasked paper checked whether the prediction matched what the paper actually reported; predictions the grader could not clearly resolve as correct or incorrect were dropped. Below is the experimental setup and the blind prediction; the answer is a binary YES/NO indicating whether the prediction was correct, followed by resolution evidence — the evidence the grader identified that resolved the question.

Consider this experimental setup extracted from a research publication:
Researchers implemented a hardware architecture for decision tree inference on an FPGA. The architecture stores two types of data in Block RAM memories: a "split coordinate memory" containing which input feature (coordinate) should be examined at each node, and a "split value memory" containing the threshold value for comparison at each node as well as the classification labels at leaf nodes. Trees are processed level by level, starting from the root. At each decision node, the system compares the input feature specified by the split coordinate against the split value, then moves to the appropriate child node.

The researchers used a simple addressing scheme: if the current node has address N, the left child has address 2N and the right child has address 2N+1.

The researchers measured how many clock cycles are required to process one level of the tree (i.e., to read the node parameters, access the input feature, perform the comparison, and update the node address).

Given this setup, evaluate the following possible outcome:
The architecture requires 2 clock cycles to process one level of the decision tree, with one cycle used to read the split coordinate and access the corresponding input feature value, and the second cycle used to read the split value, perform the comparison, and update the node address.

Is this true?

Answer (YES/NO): NO